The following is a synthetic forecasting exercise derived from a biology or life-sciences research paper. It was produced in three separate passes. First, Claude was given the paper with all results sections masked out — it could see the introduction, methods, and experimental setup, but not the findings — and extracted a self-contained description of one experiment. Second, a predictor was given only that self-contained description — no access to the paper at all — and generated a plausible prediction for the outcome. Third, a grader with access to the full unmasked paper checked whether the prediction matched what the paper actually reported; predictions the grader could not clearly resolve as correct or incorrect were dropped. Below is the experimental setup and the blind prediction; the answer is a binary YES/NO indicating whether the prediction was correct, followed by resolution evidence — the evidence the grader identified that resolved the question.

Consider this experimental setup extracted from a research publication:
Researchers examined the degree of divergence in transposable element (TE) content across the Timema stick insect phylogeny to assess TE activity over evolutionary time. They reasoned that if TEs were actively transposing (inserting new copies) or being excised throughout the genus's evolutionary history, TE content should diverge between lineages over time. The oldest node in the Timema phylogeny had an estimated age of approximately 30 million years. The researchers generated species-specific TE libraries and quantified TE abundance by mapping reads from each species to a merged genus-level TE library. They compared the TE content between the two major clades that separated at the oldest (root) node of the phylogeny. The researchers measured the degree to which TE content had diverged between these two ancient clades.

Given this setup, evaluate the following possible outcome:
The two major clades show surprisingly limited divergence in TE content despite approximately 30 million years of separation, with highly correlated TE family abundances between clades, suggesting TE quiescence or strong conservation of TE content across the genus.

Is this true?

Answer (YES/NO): YES